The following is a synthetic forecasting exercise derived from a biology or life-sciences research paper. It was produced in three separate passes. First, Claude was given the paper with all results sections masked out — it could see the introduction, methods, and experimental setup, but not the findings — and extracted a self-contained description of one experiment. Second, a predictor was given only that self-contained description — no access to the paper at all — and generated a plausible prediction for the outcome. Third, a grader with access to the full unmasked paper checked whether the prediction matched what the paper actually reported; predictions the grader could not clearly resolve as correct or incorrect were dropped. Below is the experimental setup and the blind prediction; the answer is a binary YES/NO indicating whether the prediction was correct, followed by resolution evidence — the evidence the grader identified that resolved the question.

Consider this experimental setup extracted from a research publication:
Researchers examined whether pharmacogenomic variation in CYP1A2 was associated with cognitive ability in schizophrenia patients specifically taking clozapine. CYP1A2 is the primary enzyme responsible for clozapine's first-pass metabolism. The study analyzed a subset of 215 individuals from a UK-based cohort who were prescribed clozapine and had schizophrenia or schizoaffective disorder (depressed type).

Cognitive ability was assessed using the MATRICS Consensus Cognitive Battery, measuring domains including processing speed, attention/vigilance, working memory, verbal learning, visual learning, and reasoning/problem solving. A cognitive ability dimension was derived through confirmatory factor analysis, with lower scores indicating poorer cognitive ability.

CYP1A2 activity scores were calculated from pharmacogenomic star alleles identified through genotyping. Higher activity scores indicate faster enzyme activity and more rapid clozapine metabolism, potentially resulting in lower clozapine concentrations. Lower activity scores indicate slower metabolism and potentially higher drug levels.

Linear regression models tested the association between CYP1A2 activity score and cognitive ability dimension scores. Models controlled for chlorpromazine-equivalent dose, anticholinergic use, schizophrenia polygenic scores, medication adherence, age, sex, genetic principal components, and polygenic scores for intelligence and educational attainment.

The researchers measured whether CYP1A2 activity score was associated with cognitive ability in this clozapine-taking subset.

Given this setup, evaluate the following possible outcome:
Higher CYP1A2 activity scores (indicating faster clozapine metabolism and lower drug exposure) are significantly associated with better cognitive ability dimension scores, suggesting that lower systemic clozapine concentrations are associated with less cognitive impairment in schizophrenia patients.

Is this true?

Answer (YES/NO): YES